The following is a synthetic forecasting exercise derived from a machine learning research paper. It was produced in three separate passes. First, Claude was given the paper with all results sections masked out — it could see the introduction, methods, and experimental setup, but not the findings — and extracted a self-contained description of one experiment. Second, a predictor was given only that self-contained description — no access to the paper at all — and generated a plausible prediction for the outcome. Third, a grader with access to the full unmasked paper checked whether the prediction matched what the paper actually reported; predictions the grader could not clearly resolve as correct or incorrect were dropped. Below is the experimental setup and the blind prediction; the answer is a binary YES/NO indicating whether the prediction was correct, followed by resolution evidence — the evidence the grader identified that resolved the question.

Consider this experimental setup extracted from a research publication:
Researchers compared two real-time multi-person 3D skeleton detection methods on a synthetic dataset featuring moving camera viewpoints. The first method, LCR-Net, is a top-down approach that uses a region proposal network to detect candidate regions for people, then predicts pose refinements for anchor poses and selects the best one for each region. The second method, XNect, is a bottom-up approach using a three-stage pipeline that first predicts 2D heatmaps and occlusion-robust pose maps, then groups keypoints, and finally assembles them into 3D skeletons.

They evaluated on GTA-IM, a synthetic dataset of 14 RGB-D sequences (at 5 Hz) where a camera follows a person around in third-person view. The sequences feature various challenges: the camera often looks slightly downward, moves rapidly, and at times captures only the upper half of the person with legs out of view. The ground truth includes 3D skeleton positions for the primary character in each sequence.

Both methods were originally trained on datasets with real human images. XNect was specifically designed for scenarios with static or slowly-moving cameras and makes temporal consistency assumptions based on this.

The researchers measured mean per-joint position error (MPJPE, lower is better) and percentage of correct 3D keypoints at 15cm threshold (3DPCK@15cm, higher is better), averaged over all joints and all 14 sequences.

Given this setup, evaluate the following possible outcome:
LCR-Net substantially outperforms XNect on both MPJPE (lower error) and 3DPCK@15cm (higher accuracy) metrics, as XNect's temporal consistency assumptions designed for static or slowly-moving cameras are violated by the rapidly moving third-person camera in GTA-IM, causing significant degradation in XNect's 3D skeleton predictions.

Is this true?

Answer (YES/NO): YES